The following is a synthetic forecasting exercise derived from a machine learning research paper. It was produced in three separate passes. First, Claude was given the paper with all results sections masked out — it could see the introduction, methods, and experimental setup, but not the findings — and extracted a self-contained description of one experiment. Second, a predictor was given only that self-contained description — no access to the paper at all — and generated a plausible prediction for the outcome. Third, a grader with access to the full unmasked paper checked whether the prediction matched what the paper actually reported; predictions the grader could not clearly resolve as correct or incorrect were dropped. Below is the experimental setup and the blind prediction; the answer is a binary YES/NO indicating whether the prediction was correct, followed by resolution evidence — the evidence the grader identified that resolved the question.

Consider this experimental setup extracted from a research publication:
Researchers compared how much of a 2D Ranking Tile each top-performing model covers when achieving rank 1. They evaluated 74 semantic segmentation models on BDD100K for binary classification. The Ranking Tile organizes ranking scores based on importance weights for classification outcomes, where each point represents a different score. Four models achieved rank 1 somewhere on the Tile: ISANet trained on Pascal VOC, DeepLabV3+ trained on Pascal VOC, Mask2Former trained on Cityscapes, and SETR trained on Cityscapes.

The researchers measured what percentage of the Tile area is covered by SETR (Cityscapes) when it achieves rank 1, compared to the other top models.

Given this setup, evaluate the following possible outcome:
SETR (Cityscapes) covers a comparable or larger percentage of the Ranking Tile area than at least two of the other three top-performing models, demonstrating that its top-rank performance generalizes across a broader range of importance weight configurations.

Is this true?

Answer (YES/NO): YES